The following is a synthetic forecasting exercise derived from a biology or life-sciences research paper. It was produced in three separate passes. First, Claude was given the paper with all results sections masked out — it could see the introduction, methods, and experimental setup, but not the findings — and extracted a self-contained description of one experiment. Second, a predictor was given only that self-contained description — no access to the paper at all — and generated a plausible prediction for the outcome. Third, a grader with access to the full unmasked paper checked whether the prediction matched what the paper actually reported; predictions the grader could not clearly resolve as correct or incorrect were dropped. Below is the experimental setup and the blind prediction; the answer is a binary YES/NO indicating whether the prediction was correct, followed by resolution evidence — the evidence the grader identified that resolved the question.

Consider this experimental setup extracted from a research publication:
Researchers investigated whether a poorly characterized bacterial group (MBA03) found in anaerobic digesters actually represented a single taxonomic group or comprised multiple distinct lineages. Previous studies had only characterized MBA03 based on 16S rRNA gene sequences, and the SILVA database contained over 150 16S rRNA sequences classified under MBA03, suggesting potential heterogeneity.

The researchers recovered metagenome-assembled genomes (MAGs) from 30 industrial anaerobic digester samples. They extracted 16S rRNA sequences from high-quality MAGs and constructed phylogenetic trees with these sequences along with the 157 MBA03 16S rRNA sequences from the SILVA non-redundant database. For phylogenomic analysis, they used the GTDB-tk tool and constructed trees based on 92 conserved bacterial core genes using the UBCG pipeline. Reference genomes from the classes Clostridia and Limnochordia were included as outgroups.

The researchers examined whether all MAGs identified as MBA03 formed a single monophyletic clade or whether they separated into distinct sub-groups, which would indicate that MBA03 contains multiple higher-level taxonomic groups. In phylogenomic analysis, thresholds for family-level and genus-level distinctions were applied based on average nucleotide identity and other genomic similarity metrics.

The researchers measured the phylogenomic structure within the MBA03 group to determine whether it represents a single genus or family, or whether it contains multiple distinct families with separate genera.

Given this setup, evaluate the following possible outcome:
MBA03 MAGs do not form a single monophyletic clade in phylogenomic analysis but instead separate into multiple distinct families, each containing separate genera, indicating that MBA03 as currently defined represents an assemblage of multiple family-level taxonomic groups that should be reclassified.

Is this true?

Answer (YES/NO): NO